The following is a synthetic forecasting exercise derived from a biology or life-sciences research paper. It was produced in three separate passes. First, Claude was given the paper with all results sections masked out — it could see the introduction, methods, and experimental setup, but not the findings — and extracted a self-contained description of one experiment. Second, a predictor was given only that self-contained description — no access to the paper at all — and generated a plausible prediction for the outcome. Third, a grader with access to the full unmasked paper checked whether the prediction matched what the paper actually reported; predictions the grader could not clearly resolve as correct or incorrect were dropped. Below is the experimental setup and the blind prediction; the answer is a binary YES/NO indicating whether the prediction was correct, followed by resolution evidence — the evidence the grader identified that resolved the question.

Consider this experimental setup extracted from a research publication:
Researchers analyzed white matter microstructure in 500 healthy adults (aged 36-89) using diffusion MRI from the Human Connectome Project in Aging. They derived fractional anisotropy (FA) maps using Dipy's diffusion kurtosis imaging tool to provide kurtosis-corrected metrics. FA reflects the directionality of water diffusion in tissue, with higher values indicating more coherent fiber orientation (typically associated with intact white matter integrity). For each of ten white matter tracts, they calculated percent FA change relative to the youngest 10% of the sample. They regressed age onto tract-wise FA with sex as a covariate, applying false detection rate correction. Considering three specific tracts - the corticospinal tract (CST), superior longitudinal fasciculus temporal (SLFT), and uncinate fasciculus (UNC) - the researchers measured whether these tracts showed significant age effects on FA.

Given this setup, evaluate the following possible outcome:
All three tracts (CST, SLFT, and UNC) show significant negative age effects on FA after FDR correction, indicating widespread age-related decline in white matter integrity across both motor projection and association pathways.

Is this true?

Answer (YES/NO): NO